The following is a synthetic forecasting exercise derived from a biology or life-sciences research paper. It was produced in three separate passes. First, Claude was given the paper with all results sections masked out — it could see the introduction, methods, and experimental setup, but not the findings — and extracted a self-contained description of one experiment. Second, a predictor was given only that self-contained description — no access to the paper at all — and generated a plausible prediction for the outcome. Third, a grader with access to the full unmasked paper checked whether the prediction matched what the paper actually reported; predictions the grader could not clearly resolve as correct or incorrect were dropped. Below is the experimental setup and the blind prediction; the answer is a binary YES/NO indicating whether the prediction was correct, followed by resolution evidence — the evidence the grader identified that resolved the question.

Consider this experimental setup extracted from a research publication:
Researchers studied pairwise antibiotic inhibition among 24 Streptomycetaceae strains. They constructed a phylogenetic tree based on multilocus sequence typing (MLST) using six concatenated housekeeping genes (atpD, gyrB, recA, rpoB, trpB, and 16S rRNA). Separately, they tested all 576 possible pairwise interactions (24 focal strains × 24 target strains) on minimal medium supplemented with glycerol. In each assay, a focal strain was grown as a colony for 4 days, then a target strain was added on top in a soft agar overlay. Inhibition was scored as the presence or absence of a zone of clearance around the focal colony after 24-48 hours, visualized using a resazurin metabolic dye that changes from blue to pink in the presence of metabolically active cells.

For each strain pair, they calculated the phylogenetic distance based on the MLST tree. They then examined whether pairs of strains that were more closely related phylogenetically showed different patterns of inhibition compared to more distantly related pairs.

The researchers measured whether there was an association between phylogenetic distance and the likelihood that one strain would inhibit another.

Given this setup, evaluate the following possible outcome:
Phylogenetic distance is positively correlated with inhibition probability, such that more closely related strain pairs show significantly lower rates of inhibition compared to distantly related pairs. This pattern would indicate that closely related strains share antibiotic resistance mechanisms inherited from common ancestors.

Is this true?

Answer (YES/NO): NO